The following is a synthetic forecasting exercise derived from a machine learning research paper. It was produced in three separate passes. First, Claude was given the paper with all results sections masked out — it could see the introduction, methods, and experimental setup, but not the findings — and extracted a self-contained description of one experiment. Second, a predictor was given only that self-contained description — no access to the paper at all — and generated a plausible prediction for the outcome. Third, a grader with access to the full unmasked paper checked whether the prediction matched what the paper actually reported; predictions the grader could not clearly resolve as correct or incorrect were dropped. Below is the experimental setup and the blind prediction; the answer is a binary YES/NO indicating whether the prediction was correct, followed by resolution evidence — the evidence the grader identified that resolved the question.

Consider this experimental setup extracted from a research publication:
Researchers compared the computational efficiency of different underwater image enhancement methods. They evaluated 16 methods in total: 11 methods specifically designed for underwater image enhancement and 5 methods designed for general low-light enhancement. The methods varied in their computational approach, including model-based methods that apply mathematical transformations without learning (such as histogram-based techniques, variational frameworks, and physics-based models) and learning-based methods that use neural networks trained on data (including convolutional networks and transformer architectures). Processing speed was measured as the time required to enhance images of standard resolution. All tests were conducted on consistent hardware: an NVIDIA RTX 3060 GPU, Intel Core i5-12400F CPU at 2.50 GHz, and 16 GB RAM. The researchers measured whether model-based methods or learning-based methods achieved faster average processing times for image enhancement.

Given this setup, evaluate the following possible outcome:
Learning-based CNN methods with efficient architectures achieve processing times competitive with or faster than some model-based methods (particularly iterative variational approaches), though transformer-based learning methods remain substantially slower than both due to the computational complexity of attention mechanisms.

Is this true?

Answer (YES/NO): NO